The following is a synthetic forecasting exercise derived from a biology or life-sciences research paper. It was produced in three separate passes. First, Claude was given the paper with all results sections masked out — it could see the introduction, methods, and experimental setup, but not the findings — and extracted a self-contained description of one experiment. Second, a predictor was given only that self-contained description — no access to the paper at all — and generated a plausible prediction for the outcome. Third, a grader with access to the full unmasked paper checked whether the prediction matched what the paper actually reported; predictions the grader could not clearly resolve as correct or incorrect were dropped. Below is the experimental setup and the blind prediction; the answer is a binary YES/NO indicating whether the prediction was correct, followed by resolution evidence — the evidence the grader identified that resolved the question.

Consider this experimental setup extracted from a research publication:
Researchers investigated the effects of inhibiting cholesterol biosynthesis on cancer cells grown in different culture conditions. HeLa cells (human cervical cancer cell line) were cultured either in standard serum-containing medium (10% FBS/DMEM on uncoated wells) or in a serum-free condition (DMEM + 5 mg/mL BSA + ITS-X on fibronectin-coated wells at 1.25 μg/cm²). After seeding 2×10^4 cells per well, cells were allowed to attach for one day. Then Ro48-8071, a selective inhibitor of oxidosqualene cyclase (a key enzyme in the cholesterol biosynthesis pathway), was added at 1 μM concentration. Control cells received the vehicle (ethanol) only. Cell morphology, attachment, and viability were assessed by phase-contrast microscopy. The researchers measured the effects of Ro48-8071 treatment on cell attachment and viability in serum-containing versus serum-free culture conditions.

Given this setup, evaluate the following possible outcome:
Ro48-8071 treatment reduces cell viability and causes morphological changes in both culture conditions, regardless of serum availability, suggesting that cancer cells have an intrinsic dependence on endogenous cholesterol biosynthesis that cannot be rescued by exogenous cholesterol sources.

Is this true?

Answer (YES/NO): NO